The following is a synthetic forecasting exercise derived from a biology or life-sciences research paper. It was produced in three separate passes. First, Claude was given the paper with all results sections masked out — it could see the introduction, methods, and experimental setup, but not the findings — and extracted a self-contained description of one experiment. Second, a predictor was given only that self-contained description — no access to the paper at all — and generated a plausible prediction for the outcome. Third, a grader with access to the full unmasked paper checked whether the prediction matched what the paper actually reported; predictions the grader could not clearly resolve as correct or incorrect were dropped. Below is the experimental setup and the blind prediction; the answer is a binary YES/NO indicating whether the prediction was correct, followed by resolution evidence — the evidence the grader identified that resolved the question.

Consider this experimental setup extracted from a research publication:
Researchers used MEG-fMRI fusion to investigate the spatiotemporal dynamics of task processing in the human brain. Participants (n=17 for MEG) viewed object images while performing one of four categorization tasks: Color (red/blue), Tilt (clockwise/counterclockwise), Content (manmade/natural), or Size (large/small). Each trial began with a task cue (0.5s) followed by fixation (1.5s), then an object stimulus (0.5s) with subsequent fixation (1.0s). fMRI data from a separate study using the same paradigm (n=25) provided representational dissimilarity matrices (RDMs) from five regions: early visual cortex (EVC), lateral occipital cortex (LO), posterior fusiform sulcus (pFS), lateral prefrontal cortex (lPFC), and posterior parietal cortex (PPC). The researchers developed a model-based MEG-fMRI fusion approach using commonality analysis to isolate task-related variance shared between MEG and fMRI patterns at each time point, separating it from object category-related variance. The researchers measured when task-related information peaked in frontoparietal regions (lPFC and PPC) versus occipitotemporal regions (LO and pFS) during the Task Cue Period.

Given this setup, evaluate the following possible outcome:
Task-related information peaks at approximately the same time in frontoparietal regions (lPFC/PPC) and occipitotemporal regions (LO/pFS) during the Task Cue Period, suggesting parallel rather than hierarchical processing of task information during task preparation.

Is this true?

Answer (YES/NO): YES